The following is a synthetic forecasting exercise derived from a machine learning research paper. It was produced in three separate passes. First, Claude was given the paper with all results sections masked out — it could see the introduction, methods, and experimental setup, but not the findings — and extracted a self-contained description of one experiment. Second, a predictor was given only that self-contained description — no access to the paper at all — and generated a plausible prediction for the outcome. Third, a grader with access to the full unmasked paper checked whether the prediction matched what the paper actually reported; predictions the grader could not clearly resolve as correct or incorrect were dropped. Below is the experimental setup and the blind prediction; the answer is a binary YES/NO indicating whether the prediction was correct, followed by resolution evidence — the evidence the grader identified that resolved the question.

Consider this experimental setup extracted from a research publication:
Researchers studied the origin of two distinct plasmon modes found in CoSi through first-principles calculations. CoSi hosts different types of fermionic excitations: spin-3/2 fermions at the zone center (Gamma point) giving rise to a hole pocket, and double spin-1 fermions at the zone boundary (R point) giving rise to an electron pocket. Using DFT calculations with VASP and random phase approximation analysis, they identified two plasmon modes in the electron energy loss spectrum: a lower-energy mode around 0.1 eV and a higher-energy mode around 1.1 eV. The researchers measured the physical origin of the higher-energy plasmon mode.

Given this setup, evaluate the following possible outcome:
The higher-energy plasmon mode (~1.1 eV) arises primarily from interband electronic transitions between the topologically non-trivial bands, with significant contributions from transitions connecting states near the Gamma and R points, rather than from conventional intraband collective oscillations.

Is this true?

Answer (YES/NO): YES